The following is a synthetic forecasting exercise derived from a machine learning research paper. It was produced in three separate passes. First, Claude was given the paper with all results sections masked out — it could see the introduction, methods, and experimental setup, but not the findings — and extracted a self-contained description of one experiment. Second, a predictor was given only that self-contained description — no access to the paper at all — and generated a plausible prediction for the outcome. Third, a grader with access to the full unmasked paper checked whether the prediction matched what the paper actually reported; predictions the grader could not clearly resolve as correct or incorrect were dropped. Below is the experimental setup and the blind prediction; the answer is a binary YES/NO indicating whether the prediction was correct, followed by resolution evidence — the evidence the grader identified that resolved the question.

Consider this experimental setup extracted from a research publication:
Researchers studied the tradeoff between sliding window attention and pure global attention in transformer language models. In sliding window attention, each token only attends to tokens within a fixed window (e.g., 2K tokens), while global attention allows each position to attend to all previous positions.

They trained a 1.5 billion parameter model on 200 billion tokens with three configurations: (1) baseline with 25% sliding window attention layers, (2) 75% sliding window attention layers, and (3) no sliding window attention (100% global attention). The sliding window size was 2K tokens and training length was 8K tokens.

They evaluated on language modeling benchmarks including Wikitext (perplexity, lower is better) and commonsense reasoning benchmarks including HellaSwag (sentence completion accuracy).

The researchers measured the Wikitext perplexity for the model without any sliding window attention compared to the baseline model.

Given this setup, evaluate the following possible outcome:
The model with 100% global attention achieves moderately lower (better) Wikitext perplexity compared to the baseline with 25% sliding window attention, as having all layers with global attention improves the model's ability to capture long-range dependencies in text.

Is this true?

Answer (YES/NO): NO